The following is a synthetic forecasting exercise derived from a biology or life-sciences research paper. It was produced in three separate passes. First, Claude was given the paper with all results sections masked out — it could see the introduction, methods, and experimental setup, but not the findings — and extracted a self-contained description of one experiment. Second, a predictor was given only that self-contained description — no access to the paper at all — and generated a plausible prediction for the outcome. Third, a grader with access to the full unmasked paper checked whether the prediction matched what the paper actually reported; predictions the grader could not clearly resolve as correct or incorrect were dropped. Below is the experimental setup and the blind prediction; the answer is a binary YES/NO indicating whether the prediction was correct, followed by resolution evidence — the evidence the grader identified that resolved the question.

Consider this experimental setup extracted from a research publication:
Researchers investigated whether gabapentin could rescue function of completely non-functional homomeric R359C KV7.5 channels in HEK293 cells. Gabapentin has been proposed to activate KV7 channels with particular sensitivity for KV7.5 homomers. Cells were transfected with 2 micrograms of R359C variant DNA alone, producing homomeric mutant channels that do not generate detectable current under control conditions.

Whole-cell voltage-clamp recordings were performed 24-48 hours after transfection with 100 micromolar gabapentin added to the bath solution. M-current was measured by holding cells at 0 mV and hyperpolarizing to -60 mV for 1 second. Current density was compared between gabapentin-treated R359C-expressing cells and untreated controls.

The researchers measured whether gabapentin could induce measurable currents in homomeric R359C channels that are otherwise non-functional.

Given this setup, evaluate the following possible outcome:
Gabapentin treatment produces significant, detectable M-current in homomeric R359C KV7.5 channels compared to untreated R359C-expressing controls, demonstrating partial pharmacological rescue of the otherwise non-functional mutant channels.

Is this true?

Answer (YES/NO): YES